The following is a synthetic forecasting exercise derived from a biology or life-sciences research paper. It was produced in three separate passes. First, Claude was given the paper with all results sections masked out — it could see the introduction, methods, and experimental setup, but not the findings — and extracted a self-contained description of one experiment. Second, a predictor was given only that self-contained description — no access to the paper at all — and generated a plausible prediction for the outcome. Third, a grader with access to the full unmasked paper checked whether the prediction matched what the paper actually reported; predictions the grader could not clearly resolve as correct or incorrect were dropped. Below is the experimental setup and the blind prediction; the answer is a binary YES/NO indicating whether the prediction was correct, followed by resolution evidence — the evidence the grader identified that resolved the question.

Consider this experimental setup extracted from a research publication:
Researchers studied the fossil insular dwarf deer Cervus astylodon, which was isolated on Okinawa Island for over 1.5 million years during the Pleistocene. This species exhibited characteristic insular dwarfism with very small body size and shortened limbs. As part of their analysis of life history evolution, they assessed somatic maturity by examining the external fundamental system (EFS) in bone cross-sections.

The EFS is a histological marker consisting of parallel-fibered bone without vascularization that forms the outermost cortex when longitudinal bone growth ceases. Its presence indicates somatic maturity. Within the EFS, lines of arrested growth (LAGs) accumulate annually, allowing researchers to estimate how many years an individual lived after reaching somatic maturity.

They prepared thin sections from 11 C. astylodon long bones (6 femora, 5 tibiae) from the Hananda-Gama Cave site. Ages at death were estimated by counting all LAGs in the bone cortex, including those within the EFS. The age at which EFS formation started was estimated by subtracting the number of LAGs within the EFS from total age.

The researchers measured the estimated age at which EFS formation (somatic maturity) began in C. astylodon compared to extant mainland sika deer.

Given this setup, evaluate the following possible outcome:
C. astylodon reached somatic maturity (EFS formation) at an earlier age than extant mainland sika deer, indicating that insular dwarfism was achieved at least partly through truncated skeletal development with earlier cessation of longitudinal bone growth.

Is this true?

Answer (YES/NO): NO